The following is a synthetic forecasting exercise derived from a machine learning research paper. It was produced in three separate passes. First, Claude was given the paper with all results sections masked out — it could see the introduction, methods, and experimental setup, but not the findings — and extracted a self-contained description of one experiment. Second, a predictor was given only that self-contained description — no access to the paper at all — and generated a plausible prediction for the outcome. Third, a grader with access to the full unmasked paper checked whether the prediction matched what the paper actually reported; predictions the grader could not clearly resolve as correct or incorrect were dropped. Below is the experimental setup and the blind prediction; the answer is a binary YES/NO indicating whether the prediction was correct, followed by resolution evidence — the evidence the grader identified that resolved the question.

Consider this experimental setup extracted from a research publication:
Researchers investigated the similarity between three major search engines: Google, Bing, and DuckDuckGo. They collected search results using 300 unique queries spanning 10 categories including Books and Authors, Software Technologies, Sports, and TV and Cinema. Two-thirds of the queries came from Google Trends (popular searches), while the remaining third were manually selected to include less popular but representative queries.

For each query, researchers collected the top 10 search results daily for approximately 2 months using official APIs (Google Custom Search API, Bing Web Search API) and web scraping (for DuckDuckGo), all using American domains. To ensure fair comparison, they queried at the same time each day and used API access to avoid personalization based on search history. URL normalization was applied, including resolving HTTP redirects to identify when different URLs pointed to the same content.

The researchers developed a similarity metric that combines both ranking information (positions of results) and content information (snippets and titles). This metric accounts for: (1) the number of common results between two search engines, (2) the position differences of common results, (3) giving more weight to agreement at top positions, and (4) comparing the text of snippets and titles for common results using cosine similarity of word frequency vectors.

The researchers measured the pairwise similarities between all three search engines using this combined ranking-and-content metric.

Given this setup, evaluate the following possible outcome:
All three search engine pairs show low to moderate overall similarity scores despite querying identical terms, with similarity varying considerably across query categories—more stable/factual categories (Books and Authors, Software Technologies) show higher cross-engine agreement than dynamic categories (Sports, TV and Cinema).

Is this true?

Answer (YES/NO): NO